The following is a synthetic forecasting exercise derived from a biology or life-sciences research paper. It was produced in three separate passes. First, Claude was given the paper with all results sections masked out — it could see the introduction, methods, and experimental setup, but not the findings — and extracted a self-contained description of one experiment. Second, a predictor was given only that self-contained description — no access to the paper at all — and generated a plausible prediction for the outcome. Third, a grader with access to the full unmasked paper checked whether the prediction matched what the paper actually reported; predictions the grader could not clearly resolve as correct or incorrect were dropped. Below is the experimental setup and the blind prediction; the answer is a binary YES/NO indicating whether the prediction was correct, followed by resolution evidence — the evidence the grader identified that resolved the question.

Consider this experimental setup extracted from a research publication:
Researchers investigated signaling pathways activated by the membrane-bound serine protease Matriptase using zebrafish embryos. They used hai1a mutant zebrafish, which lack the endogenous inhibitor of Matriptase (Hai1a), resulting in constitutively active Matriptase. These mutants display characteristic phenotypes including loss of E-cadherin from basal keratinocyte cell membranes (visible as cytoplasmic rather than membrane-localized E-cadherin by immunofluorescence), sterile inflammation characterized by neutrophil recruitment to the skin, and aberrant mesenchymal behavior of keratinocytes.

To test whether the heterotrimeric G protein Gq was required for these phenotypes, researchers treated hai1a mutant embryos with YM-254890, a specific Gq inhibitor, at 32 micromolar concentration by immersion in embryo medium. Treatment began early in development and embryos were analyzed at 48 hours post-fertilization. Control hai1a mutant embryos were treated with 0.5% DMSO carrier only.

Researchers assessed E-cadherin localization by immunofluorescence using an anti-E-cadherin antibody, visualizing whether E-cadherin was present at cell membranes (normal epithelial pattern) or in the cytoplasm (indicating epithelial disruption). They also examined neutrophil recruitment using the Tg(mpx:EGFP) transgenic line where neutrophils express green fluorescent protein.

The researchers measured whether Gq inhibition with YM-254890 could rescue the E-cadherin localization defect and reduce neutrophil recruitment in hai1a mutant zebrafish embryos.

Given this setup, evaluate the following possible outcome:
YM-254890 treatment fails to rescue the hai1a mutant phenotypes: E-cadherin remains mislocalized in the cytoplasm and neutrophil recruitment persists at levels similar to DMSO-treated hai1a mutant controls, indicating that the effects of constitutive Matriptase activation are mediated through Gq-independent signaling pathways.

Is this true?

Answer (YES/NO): NO